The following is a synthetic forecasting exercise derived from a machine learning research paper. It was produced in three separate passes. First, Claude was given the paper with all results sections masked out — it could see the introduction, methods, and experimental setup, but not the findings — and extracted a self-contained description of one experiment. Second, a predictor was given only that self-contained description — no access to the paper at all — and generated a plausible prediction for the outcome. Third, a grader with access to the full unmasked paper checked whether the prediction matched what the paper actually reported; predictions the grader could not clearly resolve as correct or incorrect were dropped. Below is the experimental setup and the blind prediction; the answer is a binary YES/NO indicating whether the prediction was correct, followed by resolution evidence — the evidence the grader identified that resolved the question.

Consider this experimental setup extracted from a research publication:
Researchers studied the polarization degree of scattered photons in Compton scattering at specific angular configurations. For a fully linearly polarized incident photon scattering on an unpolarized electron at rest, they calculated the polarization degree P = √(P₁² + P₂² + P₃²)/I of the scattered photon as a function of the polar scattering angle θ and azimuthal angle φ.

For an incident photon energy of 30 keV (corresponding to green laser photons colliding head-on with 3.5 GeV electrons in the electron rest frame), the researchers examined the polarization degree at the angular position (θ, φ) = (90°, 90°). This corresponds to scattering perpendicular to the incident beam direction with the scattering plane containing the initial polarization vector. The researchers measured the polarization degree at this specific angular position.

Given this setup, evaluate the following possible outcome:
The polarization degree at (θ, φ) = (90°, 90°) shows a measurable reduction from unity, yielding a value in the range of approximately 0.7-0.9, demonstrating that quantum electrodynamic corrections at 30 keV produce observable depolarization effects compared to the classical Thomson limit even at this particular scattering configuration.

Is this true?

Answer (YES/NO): NO